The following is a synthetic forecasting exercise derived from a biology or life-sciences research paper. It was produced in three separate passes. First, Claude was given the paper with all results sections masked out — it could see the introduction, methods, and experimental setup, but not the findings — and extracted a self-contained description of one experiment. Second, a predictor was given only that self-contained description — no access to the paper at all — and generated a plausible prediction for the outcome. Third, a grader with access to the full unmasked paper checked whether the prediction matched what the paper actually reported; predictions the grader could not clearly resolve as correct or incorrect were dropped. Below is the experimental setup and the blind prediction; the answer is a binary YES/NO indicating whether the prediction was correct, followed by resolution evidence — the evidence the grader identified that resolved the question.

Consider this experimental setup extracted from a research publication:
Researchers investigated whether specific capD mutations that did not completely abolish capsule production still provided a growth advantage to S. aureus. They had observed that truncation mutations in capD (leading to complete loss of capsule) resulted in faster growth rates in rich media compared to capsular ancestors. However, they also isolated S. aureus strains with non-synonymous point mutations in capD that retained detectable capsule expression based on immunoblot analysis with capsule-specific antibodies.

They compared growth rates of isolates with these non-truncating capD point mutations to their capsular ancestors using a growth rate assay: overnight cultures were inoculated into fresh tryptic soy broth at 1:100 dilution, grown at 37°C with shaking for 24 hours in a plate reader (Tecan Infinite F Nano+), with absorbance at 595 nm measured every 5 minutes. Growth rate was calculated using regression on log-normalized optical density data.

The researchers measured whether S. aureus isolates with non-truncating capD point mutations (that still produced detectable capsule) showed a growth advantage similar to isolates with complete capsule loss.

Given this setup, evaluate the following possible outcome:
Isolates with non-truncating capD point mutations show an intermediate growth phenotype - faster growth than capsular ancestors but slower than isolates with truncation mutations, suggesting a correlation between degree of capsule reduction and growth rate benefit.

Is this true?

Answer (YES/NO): NO